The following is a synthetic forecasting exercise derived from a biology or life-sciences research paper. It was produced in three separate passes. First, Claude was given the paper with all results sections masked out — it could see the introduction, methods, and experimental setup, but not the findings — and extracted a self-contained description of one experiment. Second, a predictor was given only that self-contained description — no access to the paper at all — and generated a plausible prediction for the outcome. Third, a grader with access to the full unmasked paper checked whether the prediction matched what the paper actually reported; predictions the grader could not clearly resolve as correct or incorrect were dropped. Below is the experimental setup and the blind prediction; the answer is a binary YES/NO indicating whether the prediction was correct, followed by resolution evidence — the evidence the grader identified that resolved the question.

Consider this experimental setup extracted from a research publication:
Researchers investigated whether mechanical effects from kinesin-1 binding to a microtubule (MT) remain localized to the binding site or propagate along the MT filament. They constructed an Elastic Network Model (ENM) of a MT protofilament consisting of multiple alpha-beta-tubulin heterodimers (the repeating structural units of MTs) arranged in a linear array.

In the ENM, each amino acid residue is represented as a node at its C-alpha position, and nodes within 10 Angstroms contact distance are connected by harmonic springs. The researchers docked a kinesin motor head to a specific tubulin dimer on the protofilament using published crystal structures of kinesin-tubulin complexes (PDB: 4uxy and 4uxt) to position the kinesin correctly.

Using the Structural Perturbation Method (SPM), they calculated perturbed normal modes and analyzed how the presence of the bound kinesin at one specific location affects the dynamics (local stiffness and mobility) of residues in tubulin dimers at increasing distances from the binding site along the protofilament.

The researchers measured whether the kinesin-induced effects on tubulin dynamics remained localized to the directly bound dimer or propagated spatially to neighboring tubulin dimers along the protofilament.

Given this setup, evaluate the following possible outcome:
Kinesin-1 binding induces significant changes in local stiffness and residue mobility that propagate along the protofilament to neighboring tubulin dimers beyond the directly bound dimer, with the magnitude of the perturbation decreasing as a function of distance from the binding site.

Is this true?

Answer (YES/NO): NO